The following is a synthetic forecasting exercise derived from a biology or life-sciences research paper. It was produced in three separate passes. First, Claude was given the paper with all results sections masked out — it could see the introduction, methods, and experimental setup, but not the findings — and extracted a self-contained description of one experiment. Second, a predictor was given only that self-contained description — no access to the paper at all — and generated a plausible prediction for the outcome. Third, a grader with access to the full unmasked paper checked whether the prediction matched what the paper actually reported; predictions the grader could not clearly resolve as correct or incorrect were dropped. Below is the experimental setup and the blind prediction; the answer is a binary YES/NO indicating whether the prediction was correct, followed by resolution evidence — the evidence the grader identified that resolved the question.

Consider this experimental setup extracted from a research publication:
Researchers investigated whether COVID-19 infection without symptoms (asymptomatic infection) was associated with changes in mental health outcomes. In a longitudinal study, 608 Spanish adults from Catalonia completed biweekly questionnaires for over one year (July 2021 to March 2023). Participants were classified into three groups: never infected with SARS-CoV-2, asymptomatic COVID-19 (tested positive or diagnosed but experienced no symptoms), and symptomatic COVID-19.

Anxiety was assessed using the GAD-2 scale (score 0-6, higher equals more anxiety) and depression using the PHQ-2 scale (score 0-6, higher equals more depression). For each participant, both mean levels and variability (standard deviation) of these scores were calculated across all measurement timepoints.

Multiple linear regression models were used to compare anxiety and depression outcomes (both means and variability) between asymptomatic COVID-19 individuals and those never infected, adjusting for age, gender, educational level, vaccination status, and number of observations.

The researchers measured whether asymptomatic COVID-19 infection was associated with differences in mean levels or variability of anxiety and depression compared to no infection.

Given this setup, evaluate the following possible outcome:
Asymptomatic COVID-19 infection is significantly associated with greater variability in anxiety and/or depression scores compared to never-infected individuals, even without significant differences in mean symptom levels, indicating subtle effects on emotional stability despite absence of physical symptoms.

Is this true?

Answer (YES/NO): NO